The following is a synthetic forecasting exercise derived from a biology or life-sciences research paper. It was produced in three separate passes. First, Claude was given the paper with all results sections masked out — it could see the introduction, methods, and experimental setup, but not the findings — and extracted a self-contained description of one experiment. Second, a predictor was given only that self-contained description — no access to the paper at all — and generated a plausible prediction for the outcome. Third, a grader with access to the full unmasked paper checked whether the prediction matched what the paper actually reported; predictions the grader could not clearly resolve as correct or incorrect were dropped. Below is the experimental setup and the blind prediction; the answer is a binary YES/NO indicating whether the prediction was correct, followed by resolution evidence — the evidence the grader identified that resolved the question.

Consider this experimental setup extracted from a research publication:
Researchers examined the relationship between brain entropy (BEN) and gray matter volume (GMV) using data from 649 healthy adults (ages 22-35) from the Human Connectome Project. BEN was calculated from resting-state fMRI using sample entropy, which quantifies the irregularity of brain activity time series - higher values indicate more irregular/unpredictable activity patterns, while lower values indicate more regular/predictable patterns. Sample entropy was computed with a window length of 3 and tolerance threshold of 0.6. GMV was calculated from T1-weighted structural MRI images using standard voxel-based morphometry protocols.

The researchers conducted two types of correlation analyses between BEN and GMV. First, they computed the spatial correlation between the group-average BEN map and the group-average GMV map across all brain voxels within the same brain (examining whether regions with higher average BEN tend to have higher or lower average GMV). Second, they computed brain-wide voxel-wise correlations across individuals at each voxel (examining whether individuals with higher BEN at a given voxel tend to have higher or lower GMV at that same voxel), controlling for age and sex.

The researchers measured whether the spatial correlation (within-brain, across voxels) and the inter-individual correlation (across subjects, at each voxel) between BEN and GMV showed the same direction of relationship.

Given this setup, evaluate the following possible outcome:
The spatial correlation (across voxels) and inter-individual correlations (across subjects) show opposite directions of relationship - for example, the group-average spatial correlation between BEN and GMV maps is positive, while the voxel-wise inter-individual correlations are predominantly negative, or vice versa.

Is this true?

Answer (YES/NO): YES